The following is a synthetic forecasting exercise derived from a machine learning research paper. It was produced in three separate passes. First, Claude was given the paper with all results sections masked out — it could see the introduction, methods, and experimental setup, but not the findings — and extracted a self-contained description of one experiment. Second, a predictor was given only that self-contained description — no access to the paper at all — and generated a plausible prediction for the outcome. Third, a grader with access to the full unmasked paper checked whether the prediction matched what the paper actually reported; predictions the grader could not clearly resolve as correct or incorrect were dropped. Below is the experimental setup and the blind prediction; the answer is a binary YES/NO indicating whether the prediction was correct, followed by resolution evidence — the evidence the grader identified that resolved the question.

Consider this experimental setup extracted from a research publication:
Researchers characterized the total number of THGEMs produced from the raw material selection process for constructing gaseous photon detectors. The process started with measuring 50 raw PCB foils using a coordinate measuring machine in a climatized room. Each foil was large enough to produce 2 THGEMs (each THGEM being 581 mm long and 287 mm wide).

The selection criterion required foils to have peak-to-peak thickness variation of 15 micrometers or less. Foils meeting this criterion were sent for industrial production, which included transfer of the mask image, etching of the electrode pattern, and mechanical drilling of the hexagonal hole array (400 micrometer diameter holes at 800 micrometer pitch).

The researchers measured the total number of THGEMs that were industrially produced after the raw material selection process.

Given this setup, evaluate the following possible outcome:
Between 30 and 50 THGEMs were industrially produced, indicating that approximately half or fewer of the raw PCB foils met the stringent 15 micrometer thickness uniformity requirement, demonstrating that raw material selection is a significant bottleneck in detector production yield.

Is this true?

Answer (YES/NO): NO